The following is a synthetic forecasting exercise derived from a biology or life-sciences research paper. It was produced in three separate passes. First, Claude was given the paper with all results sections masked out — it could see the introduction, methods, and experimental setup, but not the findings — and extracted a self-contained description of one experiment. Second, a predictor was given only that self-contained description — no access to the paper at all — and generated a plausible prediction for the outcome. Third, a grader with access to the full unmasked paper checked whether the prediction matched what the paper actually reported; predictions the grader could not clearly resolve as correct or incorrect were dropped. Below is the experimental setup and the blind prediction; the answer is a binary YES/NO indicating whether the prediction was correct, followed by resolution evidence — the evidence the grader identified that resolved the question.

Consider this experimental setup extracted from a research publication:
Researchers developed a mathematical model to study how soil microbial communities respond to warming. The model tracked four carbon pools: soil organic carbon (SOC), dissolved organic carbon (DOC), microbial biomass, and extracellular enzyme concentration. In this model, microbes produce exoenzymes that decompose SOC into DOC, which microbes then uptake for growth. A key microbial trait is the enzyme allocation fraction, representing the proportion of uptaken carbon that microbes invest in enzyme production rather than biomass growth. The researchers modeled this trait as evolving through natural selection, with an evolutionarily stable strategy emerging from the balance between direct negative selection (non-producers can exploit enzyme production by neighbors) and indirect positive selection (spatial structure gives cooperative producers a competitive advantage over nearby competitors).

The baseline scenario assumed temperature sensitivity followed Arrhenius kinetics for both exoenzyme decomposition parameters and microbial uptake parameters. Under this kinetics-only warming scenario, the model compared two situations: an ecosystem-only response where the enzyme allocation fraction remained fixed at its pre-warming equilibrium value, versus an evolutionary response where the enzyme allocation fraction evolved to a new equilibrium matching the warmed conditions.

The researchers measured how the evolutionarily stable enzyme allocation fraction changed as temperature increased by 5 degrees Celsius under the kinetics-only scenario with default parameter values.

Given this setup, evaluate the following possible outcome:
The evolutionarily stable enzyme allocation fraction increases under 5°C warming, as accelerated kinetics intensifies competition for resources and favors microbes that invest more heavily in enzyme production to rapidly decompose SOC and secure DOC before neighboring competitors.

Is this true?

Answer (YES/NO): YES